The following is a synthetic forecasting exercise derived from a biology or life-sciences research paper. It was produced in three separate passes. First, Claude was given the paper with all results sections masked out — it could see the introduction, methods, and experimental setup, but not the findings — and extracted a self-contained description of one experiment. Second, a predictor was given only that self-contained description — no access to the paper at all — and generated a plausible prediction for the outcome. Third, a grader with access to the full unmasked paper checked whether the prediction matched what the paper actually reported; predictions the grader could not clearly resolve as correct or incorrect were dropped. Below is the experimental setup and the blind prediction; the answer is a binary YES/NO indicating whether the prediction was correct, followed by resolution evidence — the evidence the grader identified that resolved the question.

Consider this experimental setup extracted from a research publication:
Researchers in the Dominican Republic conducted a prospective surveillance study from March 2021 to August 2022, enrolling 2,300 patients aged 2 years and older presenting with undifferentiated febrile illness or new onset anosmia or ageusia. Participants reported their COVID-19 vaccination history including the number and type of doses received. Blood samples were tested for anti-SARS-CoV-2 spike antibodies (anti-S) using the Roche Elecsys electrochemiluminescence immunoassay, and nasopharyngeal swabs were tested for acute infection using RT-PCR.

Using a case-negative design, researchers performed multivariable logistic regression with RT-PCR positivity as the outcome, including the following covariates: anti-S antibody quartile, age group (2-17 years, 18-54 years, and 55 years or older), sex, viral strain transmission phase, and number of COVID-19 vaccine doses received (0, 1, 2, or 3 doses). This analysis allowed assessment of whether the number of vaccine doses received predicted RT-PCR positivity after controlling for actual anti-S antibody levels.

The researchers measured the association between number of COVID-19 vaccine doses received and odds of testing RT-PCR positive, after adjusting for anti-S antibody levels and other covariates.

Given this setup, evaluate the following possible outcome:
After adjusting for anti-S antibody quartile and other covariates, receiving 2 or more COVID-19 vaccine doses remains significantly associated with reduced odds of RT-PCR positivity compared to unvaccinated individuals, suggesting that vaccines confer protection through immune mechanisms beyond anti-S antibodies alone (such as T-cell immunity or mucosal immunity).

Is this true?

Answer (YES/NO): NO